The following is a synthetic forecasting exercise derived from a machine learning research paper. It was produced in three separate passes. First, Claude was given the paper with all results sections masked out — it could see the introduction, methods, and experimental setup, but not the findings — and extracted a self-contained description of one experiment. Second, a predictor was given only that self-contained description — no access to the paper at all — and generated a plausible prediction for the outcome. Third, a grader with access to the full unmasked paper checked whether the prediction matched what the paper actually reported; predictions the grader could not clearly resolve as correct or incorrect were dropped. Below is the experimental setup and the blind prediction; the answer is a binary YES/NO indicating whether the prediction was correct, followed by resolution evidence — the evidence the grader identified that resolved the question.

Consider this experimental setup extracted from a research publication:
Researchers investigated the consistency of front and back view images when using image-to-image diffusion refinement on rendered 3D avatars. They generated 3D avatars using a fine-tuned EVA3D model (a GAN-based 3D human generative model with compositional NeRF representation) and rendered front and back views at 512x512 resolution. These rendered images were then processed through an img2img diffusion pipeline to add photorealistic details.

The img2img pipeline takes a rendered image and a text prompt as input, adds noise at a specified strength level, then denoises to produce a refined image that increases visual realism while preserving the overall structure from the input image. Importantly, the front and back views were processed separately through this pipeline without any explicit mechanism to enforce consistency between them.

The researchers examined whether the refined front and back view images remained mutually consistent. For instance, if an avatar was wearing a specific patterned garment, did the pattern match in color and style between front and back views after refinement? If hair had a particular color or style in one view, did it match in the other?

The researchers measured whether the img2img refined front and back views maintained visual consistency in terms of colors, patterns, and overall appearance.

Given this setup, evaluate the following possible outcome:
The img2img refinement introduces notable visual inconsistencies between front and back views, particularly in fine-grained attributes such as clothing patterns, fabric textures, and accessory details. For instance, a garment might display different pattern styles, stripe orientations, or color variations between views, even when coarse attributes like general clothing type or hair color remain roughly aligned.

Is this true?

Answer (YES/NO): NO